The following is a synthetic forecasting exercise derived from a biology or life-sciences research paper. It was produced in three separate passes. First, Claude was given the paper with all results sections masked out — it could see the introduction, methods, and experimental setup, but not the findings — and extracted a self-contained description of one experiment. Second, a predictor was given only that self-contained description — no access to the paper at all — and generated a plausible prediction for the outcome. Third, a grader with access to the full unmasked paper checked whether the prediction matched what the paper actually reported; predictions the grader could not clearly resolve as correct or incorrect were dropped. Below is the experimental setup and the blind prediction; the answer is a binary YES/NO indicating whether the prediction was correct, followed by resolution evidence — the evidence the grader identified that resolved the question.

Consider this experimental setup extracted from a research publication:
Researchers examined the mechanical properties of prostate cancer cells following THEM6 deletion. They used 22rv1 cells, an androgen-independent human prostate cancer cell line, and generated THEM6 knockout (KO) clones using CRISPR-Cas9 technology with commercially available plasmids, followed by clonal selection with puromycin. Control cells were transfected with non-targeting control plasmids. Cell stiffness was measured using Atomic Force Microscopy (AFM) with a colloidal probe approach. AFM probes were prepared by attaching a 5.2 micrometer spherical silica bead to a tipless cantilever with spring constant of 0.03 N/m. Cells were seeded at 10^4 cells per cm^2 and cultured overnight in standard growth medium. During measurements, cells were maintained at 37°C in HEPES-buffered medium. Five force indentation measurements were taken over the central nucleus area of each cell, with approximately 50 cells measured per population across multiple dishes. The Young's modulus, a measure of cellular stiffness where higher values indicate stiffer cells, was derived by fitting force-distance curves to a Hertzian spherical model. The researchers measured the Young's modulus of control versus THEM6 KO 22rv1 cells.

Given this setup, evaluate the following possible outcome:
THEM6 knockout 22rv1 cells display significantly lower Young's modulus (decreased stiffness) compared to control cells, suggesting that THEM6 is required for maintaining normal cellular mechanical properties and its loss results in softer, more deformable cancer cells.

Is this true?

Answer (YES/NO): NO